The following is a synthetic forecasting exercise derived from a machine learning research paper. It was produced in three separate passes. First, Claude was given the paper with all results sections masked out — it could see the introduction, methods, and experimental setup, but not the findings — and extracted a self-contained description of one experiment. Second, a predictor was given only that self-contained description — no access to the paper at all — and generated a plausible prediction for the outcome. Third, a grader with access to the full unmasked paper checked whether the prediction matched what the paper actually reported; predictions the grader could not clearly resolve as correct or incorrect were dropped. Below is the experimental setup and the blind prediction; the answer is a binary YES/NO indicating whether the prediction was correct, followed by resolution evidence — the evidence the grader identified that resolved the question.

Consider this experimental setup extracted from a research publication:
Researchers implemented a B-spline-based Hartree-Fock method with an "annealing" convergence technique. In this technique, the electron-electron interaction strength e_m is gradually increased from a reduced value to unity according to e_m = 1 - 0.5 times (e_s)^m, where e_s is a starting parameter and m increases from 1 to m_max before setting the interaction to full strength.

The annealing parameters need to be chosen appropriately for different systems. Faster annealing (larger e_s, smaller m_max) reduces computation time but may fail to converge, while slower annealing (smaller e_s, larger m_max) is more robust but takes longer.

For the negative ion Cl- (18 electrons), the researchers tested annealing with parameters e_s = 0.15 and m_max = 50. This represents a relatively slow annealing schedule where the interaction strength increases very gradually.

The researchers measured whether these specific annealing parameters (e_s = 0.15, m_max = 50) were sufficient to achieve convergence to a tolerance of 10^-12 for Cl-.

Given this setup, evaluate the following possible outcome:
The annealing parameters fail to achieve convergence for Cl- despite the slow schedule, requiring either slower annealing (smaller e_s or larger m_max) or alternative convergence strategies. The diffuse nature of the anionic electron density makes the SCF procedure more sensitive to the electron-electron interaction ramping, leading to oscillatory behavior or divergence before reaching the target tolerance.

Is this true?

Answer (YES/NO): NO